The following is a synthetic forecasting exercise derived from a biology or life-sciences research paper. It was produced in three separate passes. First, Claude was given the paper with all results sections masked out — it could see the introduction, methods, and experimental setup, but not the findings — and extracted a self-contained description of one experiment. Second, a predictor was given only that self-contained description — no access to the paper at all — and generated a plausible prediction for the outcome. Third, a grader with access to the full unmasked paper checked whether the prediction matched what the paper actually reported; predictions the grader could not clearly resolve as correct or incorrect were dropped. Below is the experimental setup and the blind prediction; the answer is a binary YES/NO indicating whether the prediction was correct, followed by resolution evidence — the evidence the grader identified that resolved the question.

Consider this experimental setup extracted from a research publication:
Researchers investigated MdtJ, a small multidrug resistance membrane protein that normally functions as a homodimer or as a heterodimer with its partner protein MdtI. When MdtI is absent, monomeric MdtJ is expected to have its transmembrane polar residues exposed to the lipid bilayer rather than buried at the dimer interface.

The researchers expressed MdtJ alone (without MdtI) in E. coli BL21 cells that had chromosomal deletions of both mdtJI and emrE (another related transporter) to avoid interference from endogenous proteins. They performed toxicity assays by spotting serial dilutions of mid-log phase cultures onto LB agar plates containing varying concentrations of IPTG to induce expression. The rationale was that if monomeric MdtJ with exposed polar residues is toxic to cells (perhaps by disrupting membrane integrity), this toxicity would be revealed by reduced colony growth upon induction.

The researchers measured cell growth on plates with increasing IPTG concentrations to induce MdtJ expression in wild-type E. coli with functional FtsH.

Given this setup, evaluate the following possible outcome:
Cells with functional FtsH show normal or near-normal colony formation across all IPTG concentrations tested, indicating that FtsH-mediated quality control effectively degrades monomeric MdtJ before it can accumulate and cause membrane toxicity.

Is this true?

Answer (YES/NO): NO